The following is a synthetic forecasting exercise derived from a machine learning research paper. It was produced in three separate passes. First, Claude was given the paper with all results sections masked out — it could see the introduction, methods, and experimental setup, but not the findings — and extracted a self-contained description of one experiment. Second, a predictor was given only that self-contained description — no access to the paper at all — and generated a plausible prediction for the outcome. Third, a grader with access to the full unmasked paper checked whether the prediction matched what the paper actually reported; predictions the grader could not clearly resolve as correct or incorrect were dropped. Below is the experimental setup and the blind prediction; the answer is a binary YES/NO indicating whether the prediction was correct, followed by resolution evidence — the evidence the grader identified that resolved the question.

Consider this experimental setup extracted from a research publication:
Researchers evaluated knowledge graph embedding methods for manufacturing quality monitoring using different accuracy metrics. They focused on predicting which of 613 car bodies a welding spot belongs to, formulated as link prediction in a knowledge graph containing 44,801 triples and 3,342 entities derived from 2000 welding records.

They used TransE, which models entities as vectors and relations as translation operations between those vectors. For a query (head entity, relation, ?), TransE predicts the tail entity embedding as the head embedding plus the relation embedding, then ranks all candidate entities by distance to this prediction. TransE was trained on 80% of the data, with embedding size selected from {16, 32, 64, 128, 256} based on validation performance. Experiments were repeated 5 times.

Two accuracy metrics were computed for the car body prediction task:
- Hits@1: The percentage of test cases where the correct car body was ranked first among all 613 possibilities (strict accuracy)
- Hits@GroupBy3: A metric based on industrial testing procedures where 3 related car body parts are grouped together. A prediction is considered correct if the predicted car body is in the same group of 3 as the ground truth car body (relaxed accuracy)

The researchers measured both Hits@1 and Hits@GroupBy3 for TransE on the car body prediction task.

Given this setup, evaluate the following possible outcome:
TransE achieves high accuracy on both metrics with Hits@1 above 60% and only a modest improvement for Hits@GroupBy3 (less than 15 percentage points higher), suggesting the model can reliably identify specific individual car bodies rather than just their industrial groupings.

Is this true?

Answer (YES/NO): NO